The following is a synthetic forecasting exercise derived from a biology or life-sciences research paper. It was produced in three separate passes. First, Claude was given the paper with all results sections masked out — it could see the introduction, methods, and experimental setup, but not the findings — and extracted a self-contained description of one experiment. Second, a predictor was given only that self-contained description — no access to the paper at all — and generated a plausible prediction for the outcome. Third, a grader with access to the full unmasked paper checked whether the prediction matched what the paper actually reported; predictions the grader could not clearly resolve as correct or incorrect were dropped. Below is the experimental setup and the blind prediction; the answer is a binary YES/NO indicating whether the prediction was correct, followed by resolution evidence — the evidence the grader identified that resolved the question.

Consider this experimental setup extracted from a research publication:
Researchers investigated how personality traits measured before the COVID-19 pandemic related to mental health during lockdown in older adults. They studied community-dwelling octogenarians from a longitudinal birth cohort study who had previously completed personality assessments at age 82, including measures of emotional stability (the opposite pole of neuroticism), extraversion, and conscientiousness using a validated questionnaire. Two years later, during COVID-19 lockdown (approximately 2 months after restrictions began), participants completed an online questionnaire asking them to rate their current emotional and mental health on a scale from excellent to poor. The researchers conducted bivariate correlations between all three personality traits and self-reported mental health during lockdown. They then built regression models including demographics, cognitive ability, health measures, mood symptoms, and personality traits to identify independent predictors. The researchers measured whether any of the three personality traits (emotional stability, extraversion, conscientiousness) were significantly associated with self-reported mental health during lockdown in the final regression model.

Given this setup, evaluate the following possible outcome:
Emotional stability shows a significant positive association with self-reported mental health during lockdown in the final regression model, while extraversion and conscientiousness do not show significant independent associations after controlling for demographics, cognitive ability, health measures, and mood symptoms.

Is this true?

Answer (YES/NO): YES